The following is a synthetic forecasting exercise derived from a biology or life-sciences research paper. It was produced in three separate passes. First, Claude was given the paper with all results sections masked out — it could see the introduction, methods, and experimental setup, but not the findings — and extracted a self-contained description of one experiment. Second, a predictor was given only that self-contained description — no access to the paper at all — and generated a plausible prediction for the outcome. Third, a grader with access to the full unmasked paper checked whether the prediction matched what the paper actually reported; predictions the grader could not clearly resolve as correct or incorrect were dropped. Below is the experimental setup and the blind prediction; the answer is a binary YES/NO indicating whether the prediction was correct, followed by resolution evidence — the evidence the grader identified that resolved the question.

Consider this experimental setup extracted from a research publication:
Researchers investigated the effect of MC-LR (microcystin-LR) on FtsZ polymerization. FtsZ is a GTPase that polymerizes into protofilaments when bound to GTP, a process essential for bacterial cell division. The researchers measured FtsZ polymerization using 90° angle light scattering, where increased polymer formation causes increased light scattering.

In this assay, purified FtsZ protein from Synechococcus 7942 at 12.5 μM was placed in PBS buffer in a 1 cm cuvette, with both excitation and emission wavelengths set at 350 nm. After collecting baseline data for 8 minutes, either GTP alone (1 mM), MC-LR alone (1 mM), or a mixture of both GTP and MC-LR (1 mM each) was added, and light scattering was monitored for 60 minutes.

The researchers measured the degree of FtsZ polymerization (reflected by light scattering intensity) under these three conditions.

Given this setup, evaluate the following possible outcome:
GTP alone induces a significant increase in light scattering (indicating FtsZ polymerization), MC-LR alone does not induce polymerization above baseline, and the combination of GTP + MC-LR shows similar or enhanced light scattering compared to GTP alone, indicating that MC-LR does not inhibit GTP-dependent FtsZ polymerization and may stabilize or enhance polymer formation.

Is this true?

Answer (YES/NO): NO